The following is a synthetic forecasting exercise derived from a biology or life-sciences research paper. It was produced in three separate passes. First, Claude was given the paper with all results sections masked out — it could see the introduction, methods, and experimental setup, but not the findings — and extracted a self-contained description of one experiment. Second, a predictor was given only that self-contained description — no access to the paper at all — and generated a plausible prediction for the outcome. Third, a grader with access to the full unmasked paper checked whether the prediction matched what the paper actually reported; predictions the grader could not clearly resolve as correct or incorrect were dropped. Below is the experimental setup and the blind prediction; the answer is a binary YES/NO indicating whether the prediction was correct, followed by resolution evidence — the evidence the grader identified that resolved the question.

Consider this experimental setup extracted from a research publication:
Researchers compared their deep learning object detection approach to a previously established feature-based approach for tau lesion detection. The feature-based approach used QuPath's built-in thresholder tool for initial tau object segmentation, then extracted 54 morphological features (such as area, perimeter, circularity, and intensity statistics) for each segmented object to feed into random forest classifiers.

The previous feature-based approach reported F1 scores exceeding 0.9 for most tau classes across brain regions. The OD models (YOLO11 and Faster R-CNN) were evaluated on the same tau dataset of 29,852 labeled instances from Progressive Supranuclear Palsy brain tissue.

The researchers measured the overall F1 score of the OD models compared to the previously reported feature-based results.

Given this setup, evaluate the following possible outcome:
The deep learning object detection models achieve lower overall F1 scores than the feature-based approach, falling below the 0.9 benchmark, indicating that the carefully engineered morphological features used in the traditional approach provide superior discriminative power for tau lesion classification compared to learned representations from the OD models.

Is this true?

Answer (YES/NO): NO